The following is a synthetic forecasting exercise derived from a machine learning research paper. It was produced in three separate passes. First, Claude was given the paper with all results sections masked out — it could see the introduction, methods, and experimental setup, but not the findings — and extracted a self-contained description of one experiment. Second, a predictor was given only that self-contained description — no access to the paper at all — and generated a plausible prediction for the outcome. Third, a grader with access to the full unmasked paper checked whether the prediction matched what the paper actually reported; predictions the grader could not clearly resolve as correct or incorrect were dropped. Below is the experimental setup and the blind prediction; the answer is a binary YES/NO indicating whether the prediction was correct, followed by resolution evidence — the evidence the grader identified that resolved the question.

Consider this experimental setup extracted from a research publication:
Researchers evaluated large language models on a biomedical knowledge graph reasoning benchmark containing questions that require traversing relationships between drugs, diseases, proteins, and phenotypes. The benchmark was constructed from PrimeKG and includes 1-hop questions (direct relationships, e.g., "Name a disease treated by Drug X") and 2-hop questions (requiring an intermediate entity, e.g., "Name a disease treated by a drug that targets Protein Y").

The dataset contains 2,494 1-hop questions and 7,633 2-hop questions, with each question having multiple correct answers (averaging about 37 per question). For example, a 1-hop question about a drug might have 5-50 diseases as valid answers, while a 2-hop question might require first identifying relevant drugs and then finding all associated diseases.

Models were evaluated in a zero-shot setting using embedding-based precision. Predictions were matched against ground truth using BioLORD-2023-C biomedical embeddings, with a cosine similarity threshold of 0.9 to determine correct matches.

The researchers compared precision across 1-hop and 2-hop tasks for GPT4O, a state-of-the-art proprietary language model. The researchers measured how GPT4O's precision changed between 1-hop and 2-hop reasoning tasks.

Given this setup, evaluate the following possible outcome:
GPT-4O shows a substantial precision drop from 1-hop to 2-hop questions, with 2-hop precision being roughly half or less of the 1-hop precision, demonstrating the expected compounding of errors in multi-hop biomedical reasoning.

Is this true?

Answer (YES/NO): YES